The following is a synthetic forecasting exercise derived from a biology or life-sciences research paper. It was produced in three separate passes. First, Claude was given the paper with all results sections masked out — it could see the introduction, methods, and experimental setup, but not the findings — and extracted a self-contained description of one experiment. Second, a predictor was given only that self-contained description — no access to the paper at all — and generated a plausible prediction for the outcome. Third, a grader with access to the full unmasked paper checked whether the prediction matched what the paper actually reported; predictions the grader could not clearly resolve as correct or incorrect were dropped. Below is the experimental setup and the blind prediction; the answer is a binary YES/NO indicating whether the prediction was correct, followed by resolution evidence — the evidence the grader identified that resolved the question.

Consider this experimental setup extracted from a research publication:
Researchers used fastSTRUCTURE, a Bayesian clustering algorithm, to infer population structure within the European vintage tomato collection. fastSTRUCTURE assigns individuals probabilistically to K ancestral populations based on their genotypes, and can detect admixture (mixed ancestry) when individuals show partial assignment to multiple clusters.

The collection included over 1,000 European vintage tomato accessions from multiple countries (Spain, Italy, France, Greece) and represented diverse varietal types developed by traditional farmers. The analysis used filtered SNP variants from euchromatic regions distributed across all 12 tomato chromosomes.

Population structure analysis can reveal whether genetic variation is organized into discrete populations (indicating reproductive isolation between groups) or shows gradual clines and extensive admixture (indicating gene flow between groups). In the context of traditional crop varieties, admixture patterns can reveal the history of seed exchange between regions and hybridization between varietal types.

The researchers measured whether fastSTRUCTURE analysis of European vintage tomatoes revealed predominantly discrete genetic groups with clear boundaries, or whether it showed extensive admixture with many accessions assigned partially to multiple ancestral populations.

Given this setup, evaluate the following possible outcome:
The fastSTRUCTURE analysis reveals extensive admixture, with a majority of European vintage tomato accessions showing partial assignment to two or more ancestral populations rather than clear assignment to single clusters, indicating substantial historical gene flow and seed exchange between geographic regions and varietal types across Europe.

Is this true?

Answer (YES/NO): NO